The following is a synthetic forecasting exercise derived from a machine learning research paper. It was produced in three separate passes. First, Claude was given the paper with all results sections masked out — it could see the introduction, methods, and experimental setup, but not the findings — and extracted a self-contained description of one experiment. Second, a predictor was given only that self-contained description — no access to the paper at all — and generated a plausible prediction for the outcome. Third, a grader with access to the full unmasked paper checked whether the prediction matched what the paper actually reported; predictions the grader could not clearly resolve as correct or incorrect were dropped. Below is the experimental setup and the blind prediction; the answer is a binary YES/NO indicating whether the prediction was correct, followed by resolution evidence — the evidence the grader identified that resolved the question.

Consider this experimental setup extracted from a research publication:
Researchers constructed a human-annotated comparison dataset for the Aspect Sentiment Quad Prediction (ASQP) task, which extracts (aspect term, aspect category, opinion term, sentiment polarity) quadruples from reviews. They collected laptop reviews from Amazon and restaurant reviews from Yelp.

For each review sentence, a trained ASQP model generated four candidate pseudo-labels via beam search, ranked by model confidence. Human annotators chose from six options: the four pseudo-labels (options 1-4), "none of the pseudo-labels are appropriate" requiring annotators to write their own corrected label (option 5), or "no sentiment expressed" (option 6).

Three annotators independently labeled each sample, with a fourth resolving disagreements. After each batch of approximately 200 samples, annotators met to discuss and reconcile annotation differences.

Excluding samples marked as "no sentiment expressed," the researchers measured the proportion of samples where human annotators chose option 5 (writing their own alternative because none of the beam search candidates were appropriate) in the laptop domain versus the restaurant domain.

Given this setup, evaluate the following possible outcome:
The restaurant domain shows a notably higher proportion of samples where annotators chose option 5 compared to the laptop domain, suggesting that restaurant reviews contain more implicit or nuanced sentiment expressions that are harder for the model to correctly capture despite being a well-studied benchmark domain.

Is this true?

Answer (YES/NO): NO